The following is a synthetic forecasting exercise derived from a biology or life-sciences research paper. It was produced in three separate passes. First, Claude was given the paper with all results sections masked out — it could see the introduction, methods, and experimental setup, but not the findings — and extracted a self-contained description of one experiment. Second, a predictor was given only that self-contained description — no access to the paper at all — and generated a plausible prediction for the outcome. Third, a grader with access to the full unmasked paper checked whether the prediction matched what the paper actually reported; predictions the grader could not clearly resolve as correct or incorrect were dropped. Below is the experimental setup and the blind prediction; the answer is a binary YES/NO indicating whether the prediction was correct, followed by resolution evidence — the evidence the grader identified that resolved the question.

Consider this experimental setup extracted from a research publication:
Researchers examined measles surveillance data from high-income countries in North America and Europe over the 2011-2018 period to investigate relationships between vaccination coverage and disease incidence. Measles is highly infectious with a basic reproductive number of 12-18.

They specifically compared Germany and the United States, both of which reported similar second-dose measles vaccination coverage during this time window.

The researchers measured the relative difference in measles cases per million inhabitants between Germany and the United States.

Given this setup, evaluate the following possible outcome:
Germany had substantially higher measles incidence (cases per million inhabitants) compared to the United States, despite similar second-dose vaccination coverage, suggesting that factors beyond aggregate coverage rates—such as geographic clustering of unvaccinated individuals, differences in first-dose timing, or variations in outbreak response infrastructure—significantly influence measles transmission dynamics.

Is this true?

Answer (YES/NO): YES